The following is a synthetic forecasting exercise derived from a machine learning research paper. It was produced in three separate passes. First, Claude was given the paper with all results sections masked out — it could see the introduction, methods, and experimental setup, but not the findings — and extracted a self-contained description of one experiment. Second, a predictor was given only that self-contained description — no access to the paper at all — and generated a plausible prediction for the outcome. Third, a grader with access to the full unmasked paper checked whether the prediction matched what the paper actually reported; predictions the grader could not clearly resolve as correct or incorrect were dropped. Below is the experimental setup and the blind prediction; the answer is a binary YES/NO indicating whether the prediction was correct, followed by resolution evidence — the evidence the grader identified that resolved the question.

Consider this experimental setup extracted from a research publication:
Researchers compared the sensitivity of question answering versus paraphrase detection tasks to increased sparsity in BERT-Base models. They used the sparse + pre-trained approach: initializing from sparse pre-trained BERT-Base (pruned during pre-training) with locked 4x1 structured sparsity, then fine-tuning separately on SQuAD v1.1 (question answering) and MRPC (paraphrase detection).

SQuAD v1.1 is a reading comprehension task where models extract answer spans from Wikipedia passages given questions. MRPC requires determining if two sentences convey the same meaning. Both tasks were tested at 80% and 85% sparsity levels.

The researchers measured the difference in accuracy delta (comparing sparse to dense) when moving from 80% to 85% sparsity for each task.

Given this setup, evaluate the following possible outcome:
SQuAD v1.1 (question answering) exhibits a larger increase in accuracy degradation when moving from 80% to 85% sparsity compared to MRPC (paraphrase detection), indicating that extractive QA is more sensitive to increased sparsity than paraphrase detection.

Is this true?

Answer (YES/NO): NO